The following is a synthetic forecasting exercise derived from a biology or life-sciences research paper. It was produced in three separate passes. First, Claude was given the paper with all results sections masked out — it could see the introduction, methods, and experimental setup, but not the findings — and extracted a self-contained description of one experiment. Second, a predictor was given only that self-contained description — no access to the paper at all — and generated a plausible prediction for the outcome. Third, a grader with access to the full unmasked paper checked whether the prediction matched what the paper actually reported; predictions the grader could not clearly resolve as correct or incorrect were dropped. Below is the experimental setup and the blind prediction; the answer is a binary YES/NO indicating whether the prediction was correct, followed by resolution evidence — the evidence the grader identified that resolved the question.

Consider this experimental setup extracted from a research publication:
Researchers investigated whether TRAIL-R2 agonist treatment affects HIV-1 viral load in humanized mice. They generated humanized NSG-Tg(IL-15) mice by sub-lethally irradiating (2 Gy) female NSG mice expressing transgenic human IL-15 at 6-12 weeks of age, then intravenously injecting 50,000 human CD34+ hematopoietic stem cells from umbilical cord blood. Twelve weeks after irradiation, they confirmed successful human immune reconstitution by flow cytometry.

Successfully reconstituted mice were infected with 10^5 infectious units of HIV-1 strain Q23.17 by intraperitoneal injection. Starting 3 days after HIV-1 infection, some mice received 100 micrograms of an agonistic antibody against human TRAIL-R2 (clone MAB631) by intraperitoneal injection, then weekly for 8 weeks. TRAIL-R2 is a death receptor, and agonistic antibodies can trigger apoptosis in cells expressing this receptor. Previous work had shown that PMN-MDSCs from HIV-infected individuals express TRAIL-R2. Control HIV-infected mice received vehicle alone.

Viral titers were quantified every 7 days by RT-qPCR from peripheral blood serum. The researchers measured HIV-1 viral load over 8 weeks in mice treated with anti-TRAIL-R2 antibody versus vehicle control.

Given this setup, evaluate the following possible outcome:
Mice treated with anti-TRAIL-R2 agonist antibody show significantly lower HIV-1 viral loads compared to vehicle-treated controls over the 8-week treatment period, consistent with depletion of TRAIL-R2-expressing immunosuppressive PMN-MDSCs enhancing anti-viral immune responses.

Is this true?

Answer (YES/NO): NO